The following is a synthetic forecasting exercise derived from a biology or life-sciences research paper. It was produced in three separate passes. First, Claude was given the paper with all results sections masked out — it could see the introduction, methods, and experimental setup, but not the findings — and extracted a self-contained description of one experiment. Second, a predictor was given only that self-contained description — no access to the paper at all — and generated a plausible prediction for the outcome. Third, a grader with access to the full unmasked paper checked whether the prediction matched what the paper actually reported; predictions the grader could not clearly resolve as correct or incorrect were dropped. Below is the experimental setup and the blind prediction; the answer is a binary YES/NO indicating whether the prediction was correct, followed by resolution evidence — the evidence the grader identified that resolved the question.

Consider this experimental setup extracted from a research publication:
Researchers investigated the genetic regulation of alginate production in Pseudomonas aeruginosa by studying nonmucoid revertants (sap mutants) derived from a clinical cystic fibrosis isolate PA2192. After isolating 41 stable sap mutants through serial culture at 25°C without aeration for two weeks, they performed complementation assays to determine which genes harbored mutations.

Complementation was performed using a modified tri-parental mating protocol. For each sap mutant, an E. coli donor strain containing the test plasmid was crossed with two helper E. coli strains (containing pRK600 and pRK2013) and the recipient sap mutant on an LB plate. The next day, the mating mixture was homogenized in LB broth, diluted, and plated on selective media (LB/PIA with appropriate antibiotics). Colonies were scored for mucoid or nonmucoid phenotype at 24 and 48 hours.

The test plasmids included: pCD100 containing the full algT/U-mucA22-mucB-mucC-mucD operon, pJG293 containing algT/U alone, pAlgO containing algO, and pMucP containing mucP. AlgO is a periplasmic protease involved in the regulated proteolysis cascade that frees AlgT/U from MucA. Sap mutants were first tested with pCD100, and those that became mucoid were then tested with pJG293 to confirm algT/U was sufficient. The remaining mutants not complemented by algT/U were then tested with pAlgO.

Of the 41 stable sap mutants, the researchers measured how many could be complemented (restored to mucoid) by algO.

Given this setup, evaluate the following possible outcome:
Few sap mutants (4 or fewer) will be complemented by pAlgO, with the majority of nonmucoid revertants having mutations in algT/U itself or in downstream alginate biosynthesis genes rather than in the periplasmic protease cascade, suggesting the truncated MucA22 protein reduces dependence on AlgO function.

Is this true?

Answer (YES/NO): NO